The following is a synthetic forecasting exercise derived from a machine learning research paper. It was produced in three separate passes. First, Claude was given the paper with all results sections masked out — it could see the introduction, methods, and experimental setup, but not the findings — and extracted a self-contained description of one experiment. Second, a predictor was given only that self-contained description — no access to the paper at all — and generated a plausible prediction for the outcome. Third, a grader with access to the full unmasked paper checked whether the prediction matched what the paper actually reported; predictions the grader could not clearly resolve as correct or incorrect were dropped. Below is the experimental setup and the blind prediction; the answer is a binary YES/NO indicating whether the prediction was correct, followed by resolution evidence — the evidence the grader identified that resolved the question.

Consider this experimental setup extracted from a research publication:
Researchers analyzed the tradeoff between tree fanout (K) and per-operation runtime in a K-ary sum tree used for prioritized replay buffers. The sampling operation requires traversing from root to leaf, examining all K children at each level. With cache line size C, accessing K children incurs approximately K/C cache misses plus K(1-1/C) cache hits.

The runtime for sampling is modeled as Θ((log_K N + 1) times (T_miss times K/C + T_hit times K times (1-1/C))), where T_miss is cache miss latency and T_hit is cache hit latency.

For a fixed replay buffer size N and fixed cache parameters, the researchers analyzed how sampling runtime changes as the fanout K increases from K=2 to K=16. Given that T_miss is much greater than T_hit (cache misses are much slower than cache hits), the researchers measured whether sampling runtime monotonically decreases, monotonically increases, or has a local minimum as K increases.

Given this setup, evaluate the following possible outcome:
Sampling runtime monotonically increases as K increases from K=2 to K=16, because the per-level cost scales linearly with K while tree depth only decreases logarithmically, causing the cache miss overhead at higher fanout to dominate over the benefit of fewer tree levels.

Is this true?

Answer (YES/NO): NO